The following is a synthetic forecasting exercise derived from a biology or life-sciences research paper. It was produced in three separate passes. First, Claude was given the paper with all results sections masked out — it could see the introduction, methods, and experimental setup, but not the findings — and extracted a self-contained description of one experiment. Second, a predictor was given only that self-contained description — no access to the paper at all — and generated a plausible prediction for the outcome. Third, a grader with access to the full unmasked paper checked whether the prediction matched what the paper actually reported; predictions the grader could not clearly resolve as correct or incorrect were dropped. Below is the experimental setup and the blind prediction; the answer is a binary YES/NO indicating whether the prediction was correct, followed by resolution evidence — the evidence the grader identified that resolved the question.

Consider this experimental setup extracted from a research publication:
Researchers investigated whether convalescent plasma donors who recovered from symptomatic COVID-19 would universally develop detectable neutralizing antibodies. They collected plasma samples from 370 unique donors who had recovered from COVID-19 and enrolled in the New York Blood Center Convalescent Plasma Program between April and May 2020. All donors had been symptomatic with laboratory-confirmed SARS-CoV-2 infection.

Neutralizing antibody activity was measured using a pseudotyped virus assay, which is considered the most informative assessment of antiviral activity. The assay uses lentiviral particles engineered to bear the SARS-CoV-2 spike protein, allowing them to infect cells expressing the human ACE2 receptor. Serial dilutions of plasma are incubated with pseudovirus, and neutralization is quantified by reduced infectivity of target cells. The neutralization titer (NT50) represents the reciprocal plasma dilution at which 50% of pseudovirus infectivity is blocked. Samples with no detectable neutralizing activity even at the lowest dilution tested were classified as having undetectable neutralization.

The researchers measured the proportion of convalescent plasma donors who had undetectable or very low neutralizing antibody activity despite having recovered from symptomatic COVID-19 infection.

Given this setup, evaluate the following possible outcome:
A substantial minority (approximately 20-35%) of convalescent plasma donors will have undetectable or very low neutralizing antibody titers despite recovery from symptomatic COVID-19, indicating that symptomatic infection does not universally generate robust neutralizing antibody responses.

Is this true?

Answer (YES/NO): NO